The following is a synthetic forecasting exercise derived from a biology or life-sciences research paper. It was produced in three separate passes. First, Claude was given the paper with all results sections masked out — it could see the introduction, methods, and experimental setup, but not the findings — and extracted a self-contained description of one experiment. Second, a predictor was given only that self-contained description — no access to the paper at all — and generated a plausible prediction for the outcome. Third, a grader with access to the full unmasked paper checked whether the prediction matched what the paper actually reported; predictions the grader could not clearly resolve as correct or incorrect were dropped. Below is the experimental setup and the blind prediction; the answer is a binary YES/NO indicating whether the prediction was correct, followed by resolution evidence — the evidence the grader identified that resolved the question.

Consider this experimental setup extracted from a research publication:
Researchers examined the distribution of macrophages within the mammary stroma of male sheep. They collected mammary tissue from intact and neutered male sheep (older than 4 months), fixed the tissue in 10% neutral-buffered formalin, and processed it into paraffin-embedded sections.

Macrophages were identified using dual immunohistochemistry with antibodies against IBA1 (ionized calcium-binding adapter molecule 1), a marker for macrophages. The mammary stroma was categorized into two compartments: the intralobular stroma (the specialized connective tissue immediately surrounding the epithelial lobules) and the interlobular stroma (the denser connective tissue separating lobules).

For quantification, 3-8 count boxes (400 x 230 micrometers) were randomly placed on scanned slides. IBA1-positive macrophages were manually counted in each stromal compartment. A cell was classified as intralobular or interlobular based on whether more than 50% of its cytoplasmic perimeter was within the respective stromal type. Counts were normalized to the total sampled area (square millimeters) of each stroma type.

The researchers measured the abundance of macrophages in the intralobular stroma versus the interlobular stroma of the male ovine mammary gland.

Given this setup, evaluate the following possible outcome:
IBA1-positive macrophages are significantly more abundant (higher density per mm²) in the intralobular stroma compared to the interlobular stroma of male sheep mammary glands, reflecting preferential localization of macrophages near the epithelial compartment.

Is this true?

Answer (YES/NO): YES